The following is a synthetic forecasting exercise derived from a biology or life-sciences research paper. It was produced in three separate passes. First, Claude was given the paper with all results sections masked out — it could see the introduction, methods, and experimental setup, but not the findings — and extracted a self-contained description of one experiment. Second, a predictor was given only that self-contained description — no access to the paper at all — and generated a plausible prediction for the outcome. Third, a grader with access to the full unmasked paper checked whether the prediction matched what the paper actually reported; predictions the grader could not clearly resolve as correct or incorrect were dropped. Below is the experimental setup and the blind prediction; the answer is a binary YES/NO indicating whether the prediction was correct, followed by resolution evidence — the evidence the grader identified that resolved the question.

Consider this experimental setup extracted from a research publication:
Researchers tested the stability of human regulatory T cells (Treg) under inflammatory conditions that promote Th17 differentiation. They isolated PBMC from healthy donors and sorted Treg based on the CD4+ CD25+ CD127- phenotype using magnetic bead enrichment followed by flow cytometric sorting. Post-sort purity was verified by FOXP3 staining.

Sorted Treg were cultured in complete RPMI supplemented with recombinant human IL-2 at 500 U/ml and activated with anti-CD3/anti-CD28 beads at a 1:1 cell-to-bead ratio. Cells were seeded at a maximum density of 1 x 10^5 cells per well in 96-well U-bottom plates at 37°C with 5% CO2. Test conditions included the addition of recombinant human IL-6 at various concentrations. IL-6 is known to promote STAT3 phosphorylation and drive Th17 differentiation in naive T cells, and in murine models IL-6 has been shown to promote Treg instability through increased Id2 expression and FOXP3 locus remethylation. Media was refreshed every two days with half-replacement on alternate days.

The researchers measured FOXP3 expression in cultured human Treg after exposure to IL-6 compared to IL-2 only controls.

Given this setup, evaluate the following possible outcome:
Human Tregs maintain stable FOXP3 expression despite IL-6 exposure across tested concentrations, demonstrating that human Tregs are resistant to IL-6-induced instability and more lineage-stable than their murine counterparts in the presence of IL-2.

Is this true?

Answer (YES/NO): YES